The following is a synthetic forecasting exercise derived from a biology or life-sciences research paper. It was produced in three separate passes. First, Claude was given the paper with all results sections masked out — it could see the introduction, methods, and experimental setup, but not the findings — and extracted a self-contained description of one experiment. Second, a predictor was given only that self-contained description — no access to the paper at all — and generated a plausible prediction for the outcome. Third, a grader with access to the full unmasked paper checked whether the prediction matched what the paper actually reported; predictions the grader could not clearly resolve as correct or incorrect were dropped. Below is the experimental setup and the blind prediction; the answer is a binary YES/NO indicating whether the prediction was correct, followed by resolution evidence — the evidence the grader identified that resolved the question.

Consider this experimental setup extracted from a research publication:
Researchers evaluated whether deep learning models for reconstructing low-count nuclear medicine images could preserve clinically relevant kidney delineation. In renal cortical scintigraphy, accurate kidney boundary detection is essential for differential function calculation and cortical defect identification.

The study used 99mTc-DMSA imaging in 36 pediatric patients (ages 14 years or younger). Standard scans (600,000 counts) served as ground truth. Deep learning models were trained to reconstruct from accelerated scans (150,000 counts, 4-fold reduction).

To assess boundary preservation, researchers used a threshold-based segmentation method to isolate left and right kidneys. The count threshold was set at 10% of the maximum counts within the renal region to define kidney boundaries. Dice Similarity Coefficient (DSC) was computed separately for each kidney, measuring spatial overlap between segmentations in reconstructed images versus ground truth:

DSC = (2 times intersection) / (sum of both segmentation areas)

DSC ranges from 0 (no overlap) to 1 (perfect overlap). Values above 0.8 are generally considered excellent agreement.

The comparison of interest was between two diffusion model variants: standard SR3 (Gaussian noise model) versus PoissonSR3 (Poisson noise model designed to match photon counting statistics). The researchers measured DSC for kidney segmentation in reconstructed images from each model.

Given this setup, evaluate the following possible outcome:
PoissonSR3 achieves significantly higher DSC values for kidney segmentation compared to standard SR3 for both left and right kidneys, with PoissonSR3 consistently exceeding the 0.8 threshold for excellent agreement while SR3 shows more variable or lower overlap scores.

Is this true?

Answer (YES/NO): NO